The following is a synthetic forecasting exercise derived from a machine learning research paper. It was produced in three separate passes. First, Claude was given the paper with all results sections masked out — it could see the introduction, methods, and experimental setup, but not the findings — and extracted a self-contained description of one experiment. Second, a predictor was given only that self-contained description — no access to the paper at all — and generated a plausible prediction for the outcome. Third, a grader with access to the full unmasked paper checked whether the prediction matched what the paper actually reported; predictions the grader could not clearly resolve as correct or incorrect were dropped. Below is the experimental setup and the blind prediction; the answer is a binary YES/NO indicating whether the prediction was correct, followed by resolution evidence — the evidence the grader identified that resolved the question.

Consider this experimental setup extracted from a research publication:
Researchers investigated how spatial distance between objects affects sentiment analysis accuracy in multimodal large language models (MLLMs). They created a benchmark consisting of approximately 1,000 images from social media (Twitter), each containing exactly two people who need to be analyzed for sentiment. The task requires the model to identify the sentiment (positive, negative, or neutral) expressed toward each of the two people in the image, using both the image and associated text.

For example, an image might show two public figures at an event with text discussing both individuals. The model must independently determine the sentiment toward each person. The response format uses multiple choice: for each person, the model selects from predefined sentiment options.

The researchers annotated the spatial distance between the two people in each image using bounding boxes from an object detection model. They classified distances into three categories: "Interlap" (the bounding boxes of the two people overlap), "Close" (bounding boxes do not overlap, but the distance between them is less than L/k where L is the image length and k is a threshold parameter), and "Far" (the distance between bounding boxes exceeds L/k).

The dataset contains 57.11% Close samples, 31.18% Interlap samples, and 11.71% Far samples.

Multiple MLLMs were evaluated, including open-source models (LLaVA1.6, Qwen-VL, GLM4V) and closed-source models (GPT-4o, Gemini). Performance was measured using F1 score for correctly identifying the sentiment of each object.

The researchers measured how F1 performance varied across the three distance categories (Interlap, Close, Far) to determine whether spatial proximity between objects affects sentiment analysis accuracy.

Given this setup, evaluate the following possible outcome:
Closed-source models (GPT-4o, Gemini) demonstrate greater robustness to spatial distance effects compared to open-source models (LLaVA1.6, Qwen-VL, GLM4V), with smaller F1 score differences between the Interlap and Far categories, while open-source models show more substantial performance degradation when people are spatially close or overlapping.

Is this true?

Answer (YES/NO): NO